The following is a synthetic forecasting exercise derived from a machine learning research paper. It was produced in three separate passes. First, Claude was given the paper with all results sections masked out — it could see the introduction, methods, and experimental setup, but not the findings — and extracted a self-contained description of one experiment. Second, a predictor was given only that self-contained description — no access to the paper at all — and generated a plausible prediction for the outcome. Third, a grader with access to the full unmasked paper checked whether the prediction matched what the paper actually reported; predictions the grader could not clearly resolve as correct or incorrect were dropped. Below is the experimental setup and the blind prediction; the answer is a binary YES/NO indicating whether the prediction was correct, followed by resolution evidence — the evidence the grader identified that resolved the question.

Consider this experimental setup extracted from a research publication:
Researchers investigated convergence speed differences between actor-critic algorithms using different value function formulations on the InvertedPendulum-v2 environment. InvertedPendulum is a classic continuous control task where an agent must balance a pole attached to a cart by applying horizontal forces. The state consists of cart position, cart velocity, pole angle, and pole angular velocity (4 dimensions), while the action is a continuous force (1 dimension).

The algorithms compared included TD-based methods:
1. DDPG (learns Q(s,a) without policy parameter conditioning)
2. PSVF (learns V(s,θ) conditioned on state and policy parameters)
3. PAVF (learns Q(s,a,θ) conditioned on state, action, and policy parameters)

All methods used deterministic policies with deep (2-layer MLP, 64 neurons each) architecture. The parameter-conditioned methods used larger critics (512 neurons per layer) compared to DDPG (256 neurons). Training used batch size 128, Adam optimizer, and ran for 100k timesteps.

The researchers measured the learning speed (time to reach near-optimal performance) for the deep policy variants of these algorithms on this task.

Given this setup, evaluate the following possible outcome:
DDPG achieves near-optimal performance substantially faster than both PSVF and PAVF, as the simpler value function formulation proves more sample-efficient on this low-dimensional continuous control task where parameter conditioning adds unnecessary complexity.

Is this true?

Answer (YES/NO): YES